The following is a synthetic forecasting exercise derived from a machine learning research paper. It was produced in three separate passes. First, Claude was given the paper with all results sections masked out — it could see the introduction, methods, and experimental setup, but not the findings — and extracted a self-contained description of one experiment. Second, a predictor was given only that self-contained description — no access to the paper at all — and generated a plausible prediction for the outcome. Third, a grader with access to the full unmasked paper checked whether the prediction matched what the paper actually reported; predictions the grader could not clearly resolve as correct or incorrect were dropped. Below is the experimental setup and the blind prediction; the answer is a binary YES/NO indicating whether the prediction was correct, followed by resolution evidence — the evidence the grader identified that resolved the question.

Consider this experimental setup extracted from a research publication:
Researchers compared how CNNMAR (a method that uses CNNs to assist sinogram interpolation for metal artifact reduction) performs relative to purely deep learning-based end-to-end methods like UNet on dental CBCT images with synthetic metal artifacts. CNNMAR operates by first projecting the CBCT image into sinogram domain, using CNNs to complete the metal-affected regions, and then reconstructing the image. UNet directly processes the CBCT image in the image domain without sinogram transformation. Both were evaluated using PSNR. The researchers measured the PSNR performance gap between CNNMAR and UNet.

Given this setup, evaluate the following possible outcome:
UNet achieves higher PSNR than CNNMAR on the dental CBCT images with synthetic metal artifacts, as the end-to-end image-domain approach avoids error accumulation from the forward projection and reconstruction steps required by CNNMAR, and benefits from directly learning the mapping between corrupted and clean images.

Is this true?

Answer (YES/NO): YES